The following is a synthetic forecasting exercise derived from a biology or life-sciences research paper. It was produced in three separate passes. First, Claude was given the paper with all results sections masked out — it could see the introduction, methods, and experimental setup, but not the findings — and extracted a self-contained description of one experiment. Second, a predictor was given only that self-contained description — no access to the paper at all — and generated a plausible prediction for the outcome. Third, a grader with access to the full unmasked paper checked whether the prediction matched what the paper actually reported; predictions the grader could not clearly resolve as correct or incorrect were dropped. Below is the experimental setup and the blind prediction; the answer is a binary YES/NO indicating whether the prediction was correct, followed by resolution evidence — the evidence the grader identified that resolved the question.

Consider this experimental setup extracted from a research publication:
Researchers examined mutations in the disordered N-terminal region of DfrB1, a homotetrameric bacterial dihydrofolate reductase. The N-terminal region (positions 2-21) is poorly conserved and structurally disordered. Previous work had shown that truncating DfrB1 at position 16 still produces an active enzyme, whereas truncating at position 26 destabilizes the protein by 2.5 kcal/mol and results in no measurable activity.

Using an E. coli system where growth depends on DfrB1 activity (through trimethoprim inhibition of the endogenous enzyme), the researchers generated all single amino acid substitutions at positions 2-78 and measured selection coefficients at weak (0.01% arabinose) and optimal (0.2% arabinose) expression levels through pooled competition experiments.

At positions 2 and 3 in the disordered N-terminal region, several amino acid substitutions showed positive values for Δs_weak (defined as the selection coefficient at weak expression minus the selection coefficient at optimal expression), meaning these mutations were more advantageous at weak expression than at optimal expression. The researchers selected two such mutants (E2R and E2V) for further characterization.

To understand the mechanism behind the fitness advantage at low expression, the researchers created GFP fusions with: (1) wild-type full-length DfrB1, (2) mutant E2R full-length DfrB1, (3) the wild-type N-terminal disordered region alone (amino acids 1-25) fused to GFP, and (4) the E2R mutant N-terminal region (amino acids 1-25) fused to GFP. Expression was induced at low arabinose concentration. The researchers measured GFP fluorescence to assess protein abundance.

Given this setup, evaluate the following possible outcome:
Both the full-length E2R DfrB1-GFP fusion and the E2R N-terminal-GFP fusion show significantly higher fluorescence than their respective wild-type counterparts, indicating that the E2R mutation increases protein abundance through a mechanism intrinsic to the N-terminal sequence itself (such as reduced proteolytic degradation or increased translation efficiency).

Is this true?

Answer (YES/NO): YES